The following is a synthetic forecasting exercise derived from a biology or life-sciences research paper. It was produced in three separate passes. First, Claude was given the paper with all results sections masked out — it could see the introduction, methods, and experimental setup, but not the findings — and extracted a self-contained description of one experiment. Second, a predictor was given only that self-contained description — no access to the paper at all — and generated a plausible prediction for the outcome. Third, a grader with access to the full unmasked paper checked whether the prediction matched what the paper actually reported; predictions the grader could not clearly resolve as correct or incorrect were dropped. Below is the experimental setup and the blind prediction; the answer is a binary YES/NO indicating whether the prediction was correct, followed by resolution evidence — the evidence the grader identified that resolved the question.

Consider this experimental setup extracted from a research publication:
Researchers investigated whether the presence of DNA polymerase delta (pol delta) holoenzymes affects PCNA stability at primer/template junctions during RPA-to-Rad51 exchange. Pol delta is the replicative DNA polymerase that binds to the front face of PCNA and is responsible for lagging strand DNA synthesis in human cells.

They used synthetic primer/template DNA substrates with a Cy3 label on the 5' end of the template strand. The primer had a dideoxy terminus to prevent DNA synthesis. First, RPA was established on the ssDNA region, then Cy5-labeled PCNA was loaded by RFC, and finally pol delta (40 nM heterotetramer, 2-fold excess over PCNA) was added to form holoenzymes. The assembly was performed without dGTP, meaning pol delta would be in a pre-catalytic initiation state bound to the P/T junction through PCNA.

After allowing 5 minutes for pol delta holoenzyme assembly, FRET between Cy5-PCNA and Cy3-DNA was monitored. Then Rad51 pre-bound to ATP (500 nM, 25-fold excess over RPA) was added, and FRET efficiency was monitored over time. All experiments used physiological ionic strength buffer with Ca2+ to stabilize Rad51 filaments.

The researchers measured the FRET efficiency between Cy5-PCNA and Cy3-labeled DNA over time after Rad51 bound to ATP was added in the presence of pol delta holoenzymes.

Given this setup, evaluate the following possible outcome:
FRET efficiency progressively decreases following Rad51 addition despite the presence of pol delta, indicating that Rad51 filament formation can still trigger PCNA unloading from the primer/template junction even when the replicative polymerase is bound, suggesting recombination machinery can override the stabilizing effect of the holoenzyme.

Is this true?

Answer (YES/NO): YES